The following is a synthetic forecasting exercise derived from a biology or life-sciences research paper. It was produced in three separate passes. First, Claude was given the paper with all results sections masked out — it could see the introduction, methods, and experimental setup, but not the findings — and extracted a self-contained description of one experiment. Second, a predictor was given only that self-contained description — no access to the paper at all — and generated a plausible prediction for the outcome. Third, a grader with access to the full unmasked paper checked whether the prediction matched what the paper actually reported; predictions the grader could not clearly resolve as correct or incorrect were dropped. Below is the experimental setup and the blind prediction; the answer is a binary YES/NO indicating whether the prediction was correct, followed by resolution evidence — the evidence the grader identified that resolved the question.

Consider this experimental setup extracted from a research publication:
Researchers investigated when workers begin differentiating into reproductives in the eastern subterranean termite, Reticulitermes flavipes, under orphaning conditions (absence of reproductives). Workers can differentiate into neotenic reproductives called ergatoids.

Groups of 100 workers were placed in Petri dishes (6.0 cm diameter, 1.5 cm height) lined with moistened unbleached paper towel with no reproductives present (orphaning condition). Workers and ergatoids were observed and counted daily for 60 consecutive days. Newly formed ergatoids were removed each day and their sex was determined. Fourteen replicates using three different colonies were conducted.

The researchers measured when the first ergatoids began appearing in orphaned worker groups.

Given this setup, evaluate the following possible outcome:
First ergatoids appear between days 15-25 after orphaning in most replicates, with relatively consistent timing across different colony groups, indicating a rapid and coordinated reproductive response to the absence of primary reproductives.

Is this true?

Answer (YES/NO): NO